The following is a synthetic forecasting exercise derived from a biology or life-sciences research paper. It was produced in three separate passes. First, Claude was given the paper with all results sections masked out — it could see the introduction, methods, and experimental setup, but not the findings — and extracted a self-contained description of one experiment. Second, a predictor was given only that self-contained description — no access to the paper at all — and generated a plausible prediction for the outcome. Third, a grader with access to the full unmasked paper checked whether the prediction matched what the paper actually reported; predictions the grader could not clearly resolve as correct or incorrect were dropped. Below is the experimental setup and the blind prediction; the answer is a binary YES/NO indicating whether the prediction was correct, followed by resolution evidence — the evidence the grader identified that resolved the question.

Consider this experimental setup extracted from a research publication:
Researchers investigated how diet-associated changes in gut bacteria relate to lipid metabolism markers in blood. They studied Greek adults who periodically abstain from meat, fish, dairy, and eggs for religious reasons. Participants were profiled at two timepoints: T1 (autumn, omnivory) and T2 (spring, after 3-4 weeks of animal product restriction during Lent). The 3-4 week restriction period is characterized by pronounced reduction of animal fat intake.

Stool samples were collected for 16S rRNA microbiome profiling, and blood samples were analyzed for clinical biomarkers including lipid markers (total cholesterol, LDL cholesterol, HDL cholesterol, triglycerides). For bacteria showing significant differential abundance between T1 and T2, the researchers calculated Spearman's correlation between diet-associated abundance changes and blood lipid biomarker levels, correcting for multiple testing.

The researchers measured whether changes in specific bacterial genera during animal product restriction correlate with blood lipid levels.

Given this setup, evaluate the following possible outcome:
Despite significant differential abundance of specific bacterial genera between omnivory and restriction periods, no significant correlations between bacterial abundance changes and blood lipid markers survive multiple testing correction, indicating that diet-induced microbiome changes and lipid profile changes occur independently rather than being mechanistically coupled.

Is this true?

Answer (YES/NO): NO